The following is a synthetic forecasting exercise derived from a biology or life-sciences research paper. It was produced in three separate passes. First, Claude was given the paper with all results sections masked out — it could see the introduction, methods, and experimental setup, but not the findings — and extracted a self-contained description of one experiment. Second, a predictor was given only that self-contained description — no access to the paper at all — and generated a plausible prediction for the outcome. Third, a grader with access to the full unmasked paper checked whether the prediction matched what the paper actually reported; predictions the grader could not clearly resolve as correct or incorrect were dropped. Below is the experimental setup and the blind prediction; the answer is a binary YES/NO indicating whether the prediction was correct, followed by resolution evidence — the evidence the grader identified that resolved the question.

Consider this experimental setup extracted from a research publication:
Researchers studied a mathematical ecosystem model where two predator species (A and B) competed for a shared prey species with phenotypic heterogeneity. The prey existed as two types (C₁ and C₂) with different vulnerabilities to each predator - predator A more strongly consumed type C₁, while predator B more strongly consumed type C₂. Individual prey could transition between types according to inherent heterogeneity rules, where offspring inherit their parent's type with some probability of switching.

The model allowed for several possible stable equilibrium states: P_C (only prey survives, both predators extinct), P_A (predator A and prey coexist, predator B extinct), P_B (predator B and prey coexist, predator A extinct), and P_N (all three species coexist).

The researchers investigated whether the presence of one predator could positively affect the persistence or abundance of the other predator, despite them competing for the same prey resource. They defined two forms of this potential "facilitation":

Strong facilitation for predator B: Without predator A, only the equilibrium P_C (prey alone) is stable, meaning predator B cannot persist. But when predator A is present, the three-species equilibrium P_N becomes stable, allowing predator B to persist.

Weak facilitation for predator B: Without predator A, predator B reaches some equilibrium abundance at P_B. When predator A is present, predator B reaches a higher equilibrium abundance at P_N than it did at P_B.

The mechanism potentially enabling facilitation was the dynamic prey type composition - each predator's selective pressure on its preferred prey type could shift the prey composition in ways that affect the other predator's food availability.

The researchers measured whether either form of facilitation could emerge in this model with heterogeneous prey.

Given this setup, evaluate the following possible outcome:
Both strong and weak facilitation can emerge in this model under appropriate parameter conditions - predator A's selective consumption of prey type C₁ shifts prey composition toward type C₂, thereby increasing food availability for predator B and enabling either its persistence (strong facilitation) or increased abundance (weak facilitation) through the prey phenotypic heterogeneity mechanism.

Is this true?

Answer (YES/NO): YES